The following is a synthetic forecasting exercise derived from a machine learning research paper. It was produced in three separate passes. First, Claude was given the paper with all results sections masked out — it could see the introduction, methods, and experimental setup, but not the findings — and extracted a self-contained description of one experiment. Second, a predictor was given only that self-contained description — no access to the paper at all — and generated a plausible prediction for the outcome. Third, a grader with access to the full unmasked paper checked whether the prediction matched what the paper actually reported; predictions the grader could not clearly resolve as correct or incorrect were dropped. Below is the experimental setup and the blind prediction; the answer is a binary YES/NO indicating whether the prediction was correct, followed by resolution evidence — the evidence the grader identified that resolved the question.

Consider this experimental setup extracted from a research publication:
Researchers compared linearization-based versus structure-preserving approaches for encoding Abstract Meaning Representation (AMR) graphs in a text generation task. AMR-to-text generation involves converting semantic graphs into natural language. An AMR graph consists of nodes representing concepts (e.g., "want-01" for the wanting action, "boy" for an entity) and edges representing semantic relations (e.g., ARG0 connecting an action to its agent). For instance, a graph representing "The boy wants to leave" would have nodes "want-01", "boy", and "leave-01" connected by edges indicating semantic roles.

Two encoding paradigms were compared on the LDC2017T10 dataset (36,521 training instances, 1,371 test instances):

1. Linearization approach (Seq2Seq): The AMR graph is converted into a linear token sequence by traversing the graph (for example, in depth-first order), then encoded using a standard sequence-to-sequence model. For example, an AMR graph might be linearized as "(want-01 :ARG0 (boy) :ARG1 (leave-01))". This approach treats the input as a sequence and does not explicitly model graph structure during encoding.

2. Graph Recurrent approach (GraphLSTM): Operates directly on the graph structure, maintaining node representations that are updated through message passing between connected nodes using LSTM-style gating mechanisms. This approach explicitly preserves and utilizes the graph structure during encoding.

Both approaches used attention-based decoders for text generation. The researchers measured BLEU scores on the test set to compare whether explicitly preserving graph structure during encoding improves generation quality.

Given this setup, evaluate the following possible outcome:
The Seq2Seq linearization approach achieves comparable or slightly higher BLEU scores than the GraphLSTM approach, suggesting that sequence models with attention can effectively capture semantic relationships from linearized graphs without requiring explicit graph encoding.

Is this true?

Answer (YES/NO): YES